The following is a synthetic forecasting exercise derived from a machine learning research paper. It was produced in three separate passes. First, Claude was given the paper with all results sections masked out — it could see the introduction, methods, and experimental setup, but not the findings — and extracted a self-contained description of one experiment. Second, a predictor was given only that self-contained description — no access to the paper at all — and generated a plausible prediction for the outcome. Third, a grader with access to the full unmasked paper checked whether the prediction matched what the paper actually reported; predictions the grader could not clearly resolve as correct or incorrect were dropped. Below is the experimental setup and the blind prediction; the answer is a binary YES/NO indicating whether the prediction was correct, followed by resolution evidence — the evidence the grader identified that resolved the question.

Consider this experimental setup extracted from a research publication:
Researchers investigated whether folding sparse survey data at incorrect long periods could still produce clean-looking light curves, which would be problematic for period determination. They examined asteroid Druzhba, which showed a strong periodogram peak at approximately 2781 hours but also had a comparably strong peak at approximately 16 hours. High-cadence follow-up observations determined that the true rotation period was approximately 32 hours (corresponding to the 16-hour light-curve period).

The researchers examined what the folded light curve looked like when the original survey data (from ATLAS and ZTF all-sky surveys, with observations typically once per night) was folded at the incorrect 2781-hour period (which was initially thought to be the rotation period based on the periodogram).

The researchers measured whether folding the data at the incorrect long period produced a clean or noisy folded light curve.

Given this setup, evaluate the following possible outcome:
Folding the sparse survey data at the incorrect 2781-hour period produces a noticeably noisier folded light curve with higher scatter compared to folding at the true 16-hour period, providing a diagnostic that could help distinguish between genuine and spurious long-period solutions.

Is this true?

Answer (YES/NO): NO